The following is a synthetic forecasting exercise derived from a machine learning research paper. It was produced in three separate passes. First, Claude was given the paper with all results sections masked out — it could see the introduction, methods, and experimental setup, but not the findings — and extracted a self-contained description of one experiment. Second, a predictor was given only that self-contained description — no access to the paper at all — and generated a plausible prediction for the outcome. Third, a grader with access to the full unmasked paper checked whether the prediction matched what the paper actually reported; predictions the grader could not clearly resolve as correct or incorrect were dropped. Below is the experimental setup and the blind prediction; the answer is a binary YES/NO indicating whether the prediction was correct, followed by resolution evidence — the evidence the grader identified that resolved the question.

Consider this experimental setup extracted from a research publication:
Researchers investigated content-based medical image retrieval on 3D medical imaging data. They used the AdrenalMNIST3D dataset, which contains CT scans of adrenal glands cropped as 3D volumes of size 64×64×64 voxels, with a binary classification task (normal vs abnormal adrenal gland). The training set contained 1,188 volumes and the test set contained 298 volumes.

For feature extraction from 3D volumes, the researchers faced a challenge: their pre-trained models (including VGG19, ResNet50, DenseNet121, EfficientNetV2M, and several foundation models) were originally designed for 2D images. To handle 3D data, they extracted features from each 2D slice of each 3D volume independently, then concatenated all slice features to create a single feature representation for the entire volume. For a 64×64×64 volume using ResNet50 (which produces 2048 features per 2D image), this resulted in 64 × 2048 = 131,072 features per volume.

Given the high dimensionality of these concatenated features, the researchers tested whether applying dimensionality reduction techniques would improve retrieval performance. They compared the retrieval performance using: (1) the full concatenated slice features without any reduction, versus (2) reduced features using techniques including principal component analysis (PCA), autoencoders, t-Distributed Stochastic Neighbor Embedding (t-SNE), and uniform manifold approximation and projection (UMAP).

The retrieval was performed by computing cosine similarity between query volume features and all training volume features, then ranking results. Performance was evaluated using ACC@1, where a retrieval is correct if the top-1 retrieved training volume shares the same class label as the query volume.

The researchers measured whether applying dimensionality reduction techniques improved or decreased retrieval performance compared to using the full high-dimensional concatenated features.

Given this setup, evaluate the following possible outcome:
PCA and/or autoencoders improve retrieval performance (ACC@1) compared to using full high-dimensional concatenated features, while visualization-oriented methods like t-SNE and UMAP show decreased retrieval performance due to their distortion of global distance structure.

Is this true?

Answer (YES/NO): NO